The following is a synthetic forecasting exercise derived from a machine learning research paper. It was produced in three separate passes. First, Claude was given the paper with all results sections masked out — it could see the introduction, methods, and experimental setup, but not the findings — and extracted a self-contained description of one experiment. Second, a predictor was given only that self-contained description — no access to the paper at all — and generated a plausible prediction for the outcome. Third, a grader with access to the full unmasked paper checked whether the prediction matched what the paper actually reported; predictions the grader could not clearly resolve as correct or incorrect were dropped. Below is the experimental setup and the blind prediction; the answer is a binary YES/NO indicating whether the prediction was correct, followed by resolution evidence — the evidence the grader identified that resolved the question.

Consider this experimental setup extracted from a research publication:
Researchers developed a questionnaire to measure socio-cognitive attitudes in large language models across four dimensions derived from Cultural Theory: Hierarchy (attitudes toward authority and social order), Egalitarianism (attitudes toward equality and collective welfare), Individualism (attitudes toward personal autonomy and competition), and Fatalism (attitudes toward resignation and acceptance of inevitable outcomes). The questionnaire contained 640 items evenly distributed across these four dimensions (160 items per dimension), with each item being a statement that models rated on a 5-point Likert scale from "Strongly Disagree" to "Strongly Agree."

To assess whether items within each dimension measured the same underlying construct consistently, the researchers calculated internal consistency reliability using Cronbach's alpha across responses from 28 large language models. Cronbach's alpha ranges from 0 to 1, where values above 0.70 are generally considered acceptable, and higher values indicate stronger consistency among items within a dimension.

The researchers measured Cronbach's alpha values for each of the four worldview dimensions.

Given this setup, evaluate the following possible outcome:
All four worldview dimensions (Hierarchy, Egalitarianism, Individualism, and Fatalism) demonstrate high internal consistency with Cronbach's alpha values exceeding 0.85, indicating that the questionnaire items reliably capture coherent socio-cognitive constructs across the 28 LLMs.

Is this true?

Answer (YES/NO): YES